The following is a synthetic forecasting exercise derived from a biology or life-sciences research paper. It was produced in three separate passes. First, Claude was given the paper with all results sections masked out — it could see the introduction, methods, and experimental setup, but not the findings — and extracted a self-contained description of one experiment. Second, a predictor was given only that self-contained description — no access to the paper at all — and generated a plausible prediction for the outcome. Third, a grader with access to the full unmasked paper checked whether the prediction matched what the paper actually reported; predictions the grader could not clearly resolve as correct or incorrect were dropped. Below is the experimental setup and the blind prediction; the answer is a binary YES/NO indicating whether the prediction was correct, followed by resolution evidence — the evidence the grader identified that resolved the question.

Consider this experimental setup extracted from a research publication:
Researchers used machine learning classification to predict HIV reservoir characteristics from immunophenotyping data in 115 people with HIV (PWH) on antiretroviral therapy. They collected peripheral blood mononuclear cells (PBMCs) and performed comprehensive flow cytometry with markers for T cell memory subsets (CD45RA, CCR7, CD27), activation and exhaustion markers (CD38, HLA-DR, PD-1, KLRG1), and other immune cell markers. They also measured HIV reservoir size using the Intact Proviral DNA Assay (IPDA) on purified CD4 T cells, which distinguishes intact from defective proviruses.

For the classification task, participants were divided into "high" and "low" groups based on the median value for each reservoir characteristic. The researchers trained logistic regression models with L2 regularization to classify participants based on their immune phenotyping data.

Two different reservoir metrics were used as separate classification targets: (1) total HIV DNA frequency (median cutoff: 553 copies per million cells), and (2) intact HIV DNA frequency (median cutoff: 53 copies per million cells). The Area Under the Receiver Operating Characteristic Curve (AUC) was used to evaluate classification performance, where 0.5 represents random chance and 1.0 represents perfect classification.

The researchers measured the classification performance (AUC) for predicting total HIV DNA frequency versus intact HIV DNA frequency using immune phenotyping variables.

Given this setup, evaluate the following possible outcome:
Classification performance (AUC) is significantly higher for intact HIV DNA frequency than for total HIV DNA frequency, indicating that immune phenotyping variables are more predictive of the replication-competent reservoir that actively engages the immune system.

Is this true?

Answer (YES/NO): NO